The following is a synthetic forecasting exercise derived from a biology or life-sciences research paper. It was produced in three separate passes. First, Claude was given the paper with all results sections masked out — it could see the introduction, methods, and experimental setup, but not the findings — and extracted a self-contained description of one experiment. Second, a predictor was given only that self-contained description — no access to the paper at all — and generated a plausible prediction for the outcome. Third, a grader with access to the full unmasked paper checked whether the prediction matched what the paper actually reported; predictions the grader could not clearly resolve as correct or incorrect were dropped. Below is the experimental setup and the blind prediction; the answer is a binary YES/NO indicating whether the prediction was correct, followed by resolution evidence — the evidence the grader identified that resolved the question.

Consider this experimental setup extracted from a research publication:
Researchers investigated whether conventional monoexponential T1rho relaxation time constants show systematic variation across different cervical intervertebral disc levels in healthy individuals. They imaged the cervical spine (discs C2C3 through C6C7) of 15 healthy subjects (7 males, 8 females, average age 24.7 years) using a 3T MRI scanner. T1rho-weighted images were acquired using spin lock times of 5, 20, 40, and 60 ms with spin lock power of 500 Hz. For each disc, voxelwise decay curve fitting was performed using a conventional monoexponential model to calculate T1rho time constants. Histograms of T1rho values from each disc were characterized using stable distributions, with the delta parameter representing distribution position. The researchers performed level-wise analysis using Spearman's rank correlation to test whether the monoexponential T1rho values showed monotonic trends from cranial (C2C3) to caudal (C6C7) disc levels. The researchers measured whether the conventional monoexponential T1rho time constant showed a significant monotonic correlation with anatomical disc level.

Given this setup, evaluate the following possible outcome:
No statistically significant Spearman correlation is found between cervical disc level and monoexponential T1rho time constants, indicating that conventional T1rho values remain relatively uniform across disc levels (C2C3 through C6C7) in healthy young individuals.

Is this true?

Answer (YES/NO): YES